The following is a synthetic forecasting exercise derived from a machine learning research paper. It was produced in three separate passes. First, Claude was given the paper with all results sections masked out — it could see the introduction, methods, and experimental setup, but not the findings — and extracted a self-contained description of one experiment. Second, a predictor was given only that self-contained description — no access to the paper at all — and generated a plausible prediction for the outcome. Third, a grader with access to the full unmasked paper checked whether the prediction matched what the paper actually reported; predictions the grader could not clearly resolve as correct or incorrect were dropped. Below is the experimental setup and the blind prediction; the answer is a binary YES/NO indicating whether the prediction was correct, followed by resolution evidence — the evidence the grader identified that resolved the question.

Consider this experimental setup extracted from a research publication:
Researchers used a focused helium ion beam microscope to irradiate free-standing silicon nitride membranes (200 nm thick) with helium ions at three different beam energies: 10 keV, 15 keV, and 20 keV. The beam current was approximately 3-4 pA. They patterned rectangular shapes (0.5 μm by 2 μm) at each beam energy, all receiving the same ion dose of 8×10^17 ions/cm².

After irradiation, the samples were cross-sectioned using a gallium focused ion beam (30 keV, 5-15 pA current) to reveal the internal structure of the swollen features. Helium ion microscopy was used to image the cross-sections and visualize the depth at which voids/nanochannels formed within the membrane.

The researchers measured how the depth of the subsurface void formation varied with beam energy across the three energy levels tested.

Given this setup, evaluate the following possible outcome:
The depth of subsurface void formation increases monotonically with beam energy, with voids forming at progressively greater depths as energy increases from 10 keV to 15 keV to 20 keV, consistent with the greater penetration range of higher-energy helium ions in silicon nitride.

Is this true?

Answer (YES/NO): YES